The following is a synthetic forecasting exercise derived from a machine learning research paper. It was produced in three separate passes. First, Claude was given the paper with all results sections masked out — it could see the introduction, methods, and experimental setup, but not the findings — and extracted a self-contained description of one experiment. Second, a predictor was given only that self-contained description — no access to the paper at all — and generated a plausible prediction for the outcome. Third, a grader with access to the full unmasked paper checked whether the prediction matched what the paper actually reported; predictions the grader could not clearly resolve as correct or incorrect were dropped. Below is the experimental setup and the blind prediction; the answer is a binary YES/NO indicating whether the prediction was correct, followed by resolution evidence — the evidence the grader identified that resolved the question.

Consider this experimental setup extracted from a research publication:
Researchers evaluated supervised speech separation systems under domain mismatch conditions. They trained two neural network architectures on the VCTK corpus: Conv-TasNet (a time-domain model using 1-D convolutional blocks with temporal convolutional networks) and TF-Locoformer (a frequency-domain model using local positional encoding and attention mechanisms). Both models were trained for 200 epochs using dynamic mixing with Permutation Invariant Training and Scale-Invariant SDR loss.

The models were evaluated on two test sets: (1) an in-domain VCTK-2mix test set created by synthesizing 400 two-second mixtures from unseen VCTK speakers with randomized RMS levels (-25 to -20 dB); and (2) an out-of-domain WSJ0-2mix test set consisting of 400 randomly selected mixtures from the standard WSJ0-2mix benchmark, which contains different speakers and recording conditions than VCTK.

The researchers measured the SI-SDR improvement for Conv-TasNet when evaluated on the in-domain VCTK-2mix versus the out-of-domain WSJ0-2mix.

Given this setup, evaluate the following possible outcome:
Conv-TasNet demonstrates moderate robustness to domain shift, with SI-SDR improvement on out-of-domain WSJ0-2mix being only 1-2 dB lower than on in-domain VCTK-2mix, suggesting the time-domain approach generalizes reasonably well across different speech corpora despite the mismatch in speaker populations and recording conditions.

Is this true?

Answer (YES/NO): NO